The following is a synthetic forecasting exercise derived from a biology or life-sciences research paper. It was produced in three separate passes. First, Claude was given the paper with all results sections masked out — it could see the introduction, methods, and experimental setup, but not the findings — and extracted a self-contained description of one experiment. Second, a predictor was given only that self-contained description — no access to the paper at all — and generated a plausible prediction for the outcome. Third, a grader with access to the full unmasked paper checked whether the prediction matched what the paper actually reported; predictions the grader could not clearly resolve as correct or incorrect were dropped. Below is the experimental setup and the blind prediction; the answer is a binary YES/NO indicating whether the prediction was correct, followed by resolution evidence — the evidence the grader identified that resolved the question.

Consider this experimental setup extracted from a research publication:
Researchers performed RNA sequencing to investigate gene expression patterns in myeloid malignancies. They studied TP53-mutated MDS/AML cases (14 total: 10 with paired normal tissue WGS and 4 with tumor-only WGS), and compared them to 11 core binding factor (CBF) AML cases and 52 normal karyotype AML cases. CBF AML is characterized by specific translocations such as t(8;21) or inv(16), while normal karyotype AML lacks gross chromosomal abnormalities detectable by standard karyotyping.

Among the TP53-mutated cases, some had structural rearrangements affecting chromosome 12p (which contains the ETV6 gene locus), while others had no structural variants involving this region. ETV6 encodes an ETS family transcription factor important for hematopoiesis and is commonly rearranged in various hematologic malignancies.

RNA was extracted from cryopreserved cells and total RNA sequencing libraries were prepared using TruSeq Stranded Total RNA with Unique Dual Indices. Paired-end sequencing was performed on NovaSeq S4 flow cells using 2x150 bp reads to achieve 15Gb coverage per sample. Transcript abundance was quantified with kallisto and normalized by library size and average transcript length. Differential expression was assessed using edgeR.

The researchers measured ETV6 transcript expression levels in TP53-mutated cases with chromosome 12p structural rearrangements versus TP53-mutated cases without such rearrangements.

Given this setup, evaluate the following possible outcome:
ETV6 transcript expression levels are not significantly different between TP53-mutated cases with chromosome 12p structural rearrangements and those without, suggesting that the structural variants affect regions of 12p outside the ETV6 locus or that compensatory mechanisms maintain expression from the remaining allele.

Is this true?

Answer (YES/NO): NO